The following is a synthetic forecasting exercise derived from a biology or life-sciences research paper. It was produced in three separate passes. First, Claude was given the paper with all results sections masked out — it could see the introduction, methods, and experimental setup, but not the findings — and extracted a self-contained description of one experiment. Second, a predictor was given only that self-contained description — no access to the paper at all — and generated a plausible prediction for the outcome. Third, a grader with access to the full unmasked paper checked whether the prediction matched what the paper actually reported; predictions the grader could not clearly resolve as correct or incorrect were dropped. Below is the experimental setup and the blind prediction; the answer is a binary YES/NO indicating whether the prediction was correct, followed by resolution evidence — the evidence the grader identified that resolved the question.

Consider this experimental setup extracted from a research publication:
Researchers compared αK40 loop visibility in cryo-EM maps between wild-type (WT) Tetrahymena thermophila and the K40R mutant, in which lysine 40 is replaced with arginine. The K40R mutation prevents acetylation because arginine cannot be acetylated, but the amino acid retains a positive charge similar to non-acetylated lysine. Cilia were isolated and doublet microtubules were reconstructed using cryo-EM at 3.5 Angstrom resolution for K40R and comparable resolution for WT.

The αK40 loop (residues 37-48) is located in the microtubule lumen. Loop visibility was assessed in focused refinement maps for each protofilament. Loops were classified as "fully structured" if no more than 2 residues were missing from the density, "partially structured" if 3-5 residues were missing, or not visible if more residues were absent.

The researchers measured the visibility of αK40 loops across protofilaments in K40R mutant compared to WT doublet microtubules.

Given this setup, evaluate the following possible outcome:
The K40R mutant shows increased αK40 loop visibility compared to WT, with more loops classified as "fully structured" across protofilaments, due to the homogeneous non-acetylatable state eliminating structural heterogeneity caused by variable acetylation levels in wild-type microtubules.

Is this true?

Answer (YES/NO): NO